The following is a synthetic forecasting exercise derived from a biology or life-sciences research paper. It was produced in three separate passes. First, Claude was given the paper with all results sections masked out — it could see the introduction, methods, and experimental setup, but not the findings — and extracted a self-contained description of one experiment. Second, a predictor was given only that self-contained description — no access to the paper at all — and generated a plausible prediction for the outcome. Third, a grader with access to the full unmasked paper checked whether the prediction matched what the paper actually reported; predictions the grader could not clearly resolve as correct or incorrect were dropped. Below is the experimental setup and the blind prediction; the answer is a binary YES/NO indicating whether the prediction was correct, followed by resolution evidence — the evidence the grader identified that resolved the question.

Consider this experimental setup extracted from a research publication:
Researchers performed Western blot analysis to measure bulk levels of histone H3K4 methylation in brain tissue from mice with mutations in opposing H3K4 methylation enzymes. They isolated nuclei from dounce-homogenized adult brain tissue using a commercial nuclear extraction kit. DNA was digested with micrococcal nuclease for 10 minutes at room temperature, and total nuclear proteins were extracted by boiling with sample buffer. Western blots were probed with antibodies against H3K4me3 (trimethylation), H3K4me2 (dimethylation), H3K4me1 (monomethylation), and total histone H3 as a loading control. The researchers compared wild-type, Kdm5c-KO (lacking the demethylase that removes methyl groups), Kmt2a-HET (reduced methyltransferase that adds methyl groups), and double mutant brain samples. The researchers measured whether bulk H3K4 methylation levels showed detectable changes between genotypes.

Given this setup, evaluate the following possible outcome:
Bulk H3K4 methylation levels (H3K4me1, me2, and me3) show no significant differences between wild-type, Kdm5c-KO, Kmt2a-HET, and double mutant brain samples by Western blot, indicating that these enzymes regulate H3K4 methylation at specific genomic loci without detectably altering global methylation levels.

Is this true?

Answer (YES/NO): YES